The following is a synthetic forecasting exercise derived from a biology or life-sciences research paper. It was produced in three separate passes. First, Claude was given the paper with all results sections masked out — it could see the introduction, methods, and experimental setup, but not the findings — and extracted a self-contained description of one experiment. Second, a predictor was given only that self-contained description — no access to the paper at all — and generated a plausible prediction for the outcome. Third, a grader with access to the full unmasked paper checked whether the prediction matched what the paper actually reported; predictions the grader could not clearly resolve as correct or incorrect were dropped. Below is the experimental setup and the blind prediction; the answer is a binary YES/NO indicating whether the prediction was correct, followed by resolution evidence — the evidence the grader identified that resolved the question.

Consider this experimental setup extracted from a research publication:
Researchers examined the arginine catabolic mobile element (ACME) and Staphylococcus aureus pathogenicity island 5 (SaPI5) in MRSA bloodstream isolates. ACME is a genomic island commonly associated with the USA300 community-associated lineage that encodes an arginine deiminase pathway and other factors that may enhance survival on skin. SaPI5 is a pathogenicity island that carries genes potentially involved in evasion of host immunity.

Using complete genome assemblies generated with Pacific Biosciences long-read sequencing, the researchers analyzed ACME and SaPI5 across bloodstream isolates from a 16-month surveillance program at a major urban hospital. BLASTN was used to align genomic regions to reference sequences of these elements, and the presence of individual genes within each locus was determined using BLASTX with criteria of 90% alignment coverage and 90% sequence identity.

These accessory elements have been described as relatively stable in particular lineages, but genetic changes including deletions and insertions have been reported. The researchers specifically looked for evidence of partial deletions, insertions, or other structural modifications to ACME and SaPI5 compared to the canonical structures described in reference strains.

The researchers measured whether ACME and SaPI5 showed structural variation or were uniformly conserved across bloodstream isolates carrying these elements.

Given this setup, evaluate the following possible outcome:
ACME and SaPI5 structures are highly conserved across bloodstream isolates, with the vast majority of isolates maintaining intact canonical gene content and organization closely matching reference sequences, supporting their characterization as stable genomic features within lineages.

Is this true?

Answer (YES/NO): NO